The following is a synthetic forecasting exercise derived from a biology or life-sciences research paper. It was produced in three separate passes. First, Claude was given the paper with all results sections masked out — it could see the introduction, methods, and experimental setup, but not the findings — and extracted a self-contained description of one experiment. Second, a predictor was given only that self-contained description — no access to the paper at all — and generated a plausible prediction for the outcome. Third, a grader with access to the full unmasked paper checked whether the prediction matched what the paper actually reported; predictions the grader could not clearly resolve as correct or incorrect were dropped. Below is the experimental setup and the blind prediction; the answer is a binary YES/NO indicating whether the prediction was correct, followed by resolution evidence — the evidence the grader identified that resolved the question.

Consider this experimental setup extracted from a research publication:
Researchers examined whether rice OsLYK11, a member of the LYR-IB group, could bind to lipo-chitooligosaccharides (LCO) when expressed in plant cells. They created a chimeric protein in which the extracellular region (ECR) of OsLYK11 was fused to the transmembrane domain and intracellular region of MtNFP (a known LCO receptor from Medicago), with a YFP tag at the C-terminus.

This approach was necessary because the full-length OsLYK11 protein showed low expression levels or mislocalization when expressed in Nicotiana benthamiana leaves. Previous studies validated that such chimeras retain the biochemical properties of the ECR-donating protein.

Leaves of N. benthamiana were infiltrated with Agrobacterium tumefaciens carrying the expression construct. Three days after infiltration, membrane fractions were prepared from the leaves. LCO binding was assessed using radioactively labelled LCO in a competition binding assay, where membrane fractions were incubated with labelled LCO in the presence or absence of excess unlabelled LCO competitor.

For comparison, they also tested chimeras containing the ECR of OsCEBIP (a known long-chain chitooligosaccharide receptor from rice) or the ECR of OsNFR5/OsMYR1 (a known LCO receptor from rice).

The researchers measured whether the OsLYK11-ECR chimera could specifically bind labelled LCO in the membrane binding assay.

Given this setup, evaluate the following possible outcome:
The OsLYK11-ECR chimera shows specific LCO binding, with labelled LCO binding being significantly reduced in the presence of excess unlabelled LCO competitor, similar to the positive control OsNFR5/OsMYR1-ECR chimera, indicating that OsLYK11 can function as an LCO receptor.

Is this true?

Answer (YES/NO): YES